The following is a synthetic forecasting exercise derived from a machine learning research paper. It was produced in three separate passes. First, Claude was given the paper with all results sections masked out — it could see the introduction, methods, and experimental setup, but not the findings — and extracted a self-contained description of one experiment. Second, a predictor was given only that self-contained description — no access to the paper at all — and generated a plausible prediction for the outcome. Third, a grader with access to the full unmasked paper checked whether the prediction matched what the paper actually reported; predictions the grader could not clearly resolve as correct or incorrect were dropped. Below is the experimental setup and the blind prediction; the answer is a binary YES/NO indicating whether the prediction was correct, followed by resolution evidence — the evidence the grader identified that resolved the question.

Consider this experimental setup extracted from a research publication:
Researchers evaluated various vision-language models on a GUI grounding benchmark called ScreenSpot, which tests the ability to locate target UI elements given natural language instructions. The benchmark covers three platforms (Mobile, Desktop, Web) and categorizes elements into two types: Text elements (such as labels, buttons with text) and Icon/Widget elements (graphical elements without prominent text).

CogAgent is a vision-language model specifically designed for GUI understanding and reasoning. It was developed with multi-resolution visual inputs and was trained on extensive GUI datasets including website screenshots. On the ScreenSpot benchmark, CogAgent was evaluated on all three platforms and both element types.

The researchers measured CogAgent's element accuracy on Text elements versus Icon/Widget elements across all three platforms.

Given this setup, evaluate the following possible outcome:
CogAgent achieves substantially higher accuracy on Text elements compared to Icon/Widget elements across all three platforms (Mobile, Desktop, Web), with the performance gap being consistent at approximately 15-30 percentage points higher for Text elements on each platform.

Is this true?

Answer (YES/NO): NO